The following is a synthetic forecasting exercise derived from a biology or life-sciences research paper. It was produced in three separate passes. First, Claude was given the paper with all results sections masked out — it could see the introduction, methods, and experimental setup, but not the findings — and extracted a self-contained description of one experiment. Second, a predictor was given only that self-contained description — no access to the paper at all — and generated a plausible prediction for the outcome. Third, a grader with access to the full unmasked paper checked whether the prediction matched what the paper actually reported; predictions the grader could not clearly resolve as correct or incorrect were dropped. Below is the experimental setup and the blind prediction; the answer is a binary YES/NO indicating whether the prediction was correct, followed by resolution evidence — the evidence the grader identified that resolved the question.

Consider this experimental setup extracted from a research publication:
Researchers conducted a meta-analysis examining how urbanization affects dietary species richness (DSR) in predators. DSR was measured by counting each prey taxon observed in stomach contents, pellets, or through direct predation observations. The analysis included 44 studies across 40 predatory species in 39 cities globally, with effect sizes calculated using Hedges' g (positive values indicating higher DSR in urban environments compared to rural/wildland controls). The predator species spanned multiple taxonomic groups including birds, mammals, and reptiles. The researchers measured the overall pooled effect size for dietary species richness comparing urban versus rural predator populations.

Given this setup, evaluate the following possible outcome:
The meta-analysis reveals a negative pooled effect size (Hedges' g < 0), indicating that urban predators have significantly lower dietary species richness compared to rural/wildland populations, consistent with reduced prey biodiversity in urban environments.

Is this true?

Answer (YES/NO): NO